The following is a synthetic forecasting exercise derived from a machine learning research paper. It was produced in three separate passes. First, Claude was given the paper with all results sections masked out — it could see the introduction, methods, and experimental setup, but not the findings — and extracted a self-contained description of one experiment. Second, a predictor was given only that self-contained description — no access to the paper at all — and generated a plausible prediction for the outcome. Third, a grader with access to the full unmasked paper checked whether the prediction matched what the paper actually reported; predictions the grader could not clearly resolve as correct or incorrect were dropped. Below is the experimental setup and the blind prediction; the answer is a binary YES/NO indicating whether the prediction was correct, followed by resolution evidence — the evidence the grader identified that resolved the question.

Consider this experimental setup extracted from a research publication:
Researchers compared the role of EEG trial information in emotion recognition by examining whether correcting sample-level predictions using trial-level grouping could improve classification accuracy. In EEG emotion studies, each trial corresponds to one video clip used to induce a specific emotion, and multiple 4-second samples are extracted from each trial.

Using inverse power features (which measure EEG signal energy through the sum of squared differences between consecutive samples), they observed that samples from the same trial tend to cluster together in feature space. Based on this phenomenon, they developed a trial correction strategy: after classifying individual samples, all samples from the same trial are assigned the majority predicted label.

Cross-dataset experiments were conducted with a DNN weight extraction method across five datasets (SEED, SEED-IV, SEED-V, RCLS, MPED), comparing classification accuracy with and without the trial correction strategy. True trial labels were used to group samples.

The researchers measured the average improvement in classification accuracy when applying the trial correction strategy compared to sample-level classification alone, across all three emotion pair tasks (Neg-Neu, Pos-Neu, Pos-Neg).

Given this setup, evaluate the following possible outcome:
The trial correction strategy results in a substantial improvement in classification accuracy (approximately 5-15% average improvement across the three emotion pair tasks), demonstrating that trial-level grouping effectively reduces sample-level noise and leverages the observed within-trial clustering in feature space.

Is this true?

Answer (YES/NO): NO